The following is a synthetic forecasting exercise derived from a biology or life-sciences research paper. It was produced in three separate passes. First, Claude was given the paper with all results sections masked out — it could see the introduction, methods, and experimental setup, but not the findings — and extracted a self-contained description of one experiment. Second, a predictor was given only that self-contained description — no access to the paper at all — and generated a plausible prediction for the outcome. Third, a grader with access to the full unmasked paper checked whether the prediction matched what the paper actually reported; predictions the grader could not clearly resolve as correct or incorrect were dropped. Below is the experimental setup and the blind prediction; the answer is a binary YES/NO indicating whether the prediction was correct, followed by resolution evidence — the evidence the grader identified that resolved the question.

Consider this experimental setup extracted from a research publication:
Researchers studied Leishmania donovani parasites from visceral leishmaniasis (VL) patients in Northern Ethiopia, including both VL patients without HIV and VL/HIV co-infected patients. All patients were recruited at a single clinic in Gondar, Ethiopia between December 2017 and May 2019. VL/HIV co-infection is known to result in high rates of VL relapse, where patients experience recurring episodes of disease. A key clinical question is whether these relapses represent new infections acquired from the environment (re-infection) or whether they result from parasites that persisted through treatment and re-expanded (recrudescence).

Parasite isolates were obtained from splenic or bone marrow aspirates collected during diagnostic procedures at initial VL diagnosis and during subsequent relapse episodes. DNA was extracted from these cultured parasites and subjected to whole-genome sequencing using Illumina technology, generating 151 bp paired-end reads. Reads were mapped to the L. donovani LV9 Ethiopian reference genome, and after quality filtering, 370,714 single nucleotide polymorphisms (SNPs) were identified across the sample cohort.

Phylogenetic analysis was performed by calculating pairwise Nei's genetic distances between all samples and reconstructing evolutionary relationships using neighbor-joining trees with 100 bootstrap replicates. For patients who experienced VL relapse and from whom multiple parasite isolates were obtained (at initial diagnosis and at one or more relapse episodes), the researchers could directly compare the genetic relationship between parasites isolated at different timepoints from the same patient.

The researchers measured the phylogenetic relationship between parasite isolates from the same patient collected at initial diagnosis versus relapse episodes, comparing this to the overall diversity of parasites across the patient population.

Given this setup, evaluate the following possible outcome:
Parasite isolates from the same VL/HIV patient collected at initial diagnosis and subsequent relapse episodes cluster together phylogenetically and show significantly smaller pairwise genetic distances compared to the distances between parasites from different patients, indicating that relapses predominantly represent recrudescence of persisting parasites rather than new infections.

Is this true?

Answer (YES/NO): YES